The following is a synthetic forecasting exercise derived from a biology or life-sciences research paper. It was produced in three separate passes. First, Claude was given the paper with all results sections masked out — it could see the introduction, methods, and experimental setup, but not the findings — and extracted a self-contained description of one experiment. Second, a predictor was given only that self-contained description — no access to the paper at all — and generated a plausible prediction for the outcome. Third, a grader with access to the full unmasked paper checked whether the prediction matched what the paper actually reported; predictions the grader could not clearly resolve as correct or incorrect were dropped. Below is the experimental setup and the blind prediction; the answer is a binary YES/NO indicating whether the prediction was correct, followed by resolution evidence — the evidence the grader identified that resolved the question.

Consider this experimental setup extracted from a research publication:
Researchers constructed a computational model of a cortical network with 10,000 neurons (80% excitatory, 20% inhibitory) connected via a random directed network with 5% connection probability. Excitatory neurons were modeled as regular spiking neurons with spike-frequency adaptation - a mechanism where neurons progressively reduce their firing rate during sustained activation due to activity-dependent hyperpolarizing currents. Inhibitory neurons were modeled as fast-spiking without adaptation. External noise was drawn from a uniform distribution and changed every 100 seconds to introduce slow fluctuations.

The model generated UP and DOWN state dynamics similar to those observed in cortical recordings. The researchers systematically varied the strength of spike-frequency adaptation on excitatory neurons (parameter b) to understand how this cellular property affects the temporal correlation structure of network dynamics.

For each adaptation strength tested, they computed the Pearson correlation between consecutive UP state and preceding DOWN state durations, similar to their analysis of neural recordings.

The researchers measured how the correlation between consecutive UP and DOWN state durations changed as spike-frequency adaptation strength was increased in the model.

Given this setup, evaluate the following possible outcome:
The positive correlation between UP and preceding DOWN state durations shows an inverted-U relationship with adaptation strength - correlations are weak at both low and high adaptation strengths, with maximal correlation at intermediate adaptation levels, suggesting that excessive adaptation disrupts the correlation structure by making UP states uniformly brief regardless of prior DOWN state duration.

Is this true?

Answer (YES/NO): NO